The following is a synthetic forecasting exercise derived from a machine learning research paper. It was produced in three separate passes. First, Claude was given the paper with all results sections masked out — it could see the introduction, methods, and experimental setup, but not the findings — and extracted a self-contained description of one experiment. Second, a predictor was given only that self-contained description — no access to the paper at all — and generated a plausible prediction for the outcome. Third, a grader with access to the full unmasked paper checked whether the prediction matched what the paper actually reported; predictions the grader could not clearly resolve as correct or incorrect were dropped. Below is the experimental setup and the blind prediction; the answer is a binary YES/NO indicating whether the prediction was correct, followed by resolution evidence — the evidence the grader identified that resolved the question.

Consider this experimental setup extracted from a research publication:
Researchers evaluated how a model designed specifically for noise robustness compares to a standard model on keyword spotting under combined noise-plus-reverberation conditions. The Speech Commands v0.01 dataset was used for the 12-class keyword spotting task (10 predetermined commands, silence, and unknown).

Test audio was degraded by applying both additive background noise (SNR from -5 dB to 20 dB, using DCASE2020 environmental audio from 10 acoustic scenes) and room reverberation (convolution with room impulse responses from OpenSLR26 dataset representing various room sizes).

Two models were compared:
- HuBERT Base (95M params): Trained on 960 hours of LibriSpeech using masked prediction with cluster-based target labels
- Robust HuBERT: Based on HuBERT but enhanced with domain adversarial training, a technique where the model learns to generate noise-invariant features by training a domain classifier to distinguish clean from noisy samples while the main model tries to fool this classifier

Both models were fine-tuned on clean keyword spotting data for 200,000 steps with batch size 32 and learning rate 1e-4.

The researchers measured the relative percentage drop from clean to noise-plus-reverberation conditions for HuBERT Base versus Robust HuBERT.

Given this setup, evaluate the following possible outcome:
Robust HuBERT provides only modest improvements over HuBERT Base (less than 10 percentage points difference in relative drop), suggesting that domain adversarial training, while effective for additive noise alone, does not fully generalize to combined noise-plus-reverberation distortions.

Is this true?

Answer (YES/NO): NO